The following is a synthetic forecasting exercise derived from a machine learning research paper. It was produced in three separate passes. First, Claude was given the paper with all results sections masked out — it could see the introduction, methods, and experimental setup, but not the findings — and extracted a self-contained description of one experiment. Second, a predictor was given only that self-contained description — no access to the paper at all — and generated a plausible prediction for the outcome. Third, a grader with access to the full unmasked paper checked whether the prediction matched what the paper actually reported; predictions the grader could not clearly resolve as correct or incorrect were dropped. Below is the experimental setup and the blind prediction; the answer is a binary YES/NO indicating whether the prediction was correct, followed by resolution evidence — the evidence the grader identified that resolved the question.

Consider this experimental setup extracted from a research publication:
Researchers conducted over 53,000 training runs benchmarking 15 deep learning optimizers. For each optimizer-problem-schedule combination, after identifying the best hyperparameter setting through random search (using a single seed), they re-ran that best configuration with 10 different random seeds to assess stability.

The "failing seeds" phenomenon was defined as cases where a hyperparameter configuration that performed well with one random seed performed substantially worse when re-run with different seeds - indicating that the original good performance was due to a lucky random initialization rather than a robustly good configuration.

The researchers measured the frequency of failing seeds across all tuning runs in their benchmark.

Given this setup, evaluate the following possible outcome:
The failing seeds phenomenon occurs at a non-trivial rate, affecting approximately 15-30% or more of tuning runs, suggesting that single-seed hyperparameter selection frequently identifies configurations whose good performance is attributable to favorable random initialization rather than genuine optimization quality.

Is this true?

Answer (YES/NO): NO